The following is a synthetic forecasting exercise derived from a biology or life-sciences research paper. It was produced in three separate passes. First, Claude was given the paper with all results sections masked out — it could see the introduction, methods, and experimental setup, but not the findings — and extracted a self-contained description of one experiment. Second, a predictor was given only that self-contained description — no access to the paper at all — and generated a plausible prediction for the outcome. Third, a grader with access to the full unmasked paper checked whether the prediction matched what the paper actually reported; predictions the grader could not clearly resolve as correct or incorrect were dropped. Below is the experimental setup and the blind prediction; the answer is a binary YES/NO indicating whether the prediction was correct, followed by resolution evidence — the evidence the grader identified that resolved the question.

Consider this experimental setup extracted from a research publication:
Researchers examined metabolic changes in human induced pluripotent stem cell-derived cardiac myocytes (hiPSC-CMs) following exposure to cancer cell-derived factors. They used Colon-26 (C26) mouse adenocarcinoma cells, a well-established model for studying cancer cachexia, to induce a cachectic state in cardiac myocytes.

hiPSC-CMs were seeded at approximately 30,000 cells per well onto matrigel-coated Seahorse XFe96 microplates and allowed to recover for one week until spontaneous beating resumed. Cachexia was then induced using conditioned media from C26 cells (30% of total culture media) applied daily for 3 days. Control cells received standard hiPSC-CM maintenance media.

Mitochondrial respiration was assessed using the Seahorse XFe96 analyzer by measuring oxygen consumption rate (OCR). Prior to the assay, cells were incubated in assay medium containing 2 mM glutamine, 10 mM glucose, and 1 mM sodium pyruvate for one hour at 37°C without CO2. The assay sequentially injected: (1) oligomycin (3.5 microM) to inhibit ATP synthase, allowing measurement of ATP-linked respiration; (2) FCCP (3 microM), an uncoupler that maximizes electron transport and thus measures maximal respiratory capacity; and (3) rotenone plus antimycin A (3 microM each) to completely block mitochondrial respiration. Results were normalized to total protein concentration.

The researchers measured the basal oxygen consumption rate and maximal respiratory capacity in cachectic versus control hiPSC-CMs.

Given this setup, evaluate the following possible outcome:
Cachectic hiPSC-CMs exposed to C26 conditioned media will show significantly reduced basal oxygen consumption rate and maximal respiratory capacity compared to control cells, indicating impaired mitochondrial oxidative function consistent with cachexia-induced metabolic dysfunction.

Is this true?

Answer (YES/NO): NO